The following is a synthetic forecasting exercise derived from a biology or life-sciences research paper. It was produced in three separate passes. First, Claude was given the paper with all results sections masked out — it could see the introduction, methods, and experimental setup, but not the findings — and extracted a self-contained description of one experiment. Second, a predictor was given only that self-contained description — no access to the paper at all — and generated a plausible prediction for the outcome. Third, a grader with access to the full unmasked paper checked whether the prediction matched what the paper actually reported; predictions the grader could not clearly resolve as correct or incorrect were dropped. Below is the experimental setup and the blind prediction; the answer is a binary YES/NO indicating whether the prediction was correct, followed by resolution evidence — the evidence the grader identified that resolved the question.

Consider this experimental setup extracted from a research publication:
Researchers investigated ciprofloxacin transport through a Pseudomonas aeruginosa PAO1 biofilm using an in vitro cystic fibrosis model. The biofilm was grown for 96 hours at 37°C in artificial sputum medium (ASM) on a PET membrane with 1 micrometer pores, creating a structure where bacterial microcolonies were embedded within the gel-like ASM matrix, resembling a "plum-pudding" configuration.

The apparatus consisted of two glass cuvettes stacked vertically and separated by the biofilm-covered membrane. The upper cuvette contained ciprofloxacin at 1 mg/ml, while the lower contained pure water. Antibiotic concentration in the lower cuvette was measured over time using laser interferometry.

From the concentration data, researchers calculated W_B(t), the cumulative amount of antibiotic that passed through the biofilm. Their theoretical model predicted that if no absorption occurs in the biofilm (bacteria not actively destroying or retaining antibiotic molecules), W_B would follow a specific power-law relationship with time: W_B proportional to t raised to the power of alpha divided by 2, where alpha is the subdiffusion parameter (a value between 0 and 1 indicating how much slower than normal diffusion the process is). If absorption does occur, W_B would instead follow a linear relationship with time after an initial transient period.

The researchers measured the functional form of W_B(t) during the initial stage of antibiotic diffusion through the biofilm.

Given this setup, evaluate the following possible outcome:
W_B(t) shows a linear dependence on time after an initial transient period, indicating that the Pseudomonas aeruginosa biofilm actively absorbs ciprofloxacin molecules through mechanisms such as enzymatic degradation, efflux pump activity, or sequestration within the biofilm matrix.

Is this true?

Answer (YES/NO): NO